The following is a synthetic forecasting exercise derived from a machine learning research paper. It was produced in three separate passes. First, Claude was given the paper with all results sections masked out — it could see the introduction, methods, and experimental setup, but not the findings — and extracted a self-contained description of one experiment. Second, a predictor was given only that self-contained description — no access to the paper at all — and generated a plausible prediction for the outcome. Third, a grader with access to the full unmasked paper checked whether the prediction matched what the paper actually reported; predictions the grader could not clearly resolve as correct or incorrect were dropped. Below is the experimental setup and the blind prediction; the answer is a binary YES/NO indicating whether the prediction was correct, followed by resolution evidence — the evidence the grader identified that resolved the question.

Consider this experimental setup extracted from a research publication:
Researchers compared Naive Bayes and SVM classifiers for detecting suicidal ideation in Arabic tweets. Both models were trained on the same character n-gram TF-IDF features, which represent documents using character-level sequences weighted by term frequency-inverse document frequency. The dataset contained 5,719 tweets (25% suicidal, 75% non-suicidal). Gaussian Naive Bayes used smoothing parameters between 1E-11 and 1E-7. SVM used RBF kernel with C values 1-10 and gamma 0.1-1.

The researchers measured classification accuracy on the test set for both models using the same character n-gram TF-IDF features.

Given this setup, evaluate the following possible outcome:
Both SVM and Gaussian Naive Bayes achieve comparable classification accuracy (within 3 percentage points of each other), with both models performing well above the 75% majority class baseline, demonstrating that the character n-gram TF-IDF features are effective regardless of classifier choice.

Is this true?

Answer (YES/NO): YES